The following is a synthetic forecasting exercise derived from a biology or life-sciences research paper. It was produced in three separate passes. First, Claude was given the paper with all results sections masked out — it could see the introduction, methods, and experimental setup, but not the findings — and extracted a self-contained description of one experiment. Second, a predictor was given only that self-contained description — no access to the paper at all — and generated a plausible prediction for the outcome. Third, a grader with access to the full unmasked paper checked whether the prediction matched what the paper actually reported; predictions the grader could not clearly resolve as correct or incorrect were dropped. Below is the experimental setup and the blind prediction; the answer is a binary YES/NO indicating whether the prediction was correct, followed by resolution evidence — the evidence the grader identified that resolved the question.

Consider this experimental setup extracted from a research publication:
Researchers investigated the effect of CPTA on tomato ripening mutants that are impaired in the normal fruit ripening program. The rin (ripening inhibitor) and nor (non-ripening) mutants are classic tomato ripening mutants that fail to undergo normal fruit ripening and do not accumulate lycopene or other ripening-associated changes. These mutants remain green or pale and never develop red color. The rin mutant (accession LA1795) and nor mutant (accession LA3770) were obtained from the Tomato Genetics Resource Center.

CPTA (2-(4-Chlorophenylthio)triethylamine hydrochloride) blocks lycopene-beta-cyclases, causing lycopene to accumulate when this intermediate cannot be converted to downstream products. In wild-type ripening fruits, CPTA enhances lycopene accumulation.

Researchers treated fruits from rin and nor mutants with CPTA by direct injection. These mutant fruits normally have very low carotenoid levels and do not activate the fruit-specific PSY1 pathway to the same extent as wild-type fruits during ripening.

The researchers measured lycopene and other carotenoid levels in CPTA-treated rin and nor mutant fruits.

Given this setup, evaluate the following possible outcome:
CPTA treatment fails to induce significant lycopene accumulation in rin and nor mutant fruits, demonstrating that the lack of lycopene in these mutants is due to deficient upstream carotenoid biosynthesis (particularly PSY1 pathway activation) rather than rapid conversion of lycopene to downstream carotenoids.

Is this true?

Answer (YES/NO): NO